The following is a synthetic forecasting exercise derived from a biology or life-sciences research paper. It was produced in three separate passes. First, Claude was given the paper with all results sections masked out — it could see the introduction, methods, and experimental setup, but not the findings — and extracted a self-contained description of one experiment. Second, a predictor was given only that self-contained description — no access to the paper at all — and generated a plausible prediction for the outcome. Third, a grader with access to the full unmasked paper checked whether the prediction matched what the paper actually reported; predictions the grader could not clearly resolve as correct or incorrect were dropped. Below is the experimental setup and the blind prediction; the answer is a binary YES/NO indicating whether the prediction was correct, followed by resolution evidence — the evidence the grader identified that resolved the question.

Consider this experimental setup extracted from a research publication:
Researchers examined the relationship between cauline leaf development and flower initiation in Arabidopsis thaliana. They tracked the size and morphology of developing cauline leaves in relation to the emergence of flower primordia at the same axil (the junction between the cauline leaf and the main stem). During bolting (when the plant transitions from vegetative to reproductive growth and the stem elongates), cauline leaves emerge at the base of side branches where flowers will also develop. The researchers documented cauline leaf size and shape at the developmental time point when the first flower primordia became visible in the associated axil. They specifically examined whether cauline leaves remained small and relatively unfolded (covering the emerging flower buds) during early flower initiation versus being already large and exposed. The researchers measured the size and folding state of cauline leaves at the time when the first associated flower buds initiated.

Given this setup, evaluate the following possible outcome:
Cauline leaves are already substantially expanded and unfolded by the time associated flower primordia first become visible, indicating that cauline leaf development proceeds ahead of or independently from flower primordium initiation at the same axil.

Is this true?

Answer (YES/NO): NO